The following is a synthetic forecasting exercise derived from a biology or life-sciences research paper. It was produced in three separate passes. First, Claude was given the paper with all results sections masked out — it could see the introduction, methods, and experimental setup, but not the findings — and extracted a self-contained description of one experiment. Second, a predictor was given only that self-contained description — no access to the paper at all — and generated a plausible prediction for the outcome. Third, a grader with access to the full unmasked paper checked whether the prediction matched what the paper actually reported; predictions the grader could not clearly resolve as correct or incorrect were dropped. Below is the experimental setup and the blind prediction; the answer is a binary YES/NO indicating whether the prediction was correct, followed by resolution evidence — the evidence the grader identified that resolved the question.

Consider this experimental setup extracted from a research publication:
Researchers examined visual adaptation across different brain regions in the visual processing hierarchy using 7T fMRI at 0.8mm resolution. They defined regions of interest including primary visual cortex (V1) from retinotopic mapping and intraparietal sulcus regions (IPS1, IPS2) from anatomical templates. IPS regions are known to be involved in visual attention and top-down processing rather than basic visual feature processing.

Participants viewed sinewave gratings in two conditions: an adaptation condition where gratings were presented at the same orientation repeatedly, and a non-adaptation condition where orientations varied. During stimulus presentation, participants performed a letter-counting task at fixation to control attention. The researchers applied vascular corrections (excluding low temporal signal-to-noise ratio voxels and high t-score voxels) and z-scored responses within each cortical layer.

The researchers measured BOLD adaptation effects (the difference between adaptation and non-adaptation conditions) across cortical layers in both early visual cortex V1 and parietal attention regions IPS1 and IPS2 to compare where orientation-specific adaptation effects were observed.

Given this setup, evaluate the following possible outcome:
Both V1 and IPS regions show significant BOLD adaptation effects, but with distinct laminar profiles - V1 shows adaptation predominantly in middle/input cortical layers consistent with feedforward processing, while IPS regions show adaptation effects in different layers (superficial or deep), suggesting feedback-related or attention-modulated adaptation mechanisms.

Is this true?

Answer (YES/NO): NO